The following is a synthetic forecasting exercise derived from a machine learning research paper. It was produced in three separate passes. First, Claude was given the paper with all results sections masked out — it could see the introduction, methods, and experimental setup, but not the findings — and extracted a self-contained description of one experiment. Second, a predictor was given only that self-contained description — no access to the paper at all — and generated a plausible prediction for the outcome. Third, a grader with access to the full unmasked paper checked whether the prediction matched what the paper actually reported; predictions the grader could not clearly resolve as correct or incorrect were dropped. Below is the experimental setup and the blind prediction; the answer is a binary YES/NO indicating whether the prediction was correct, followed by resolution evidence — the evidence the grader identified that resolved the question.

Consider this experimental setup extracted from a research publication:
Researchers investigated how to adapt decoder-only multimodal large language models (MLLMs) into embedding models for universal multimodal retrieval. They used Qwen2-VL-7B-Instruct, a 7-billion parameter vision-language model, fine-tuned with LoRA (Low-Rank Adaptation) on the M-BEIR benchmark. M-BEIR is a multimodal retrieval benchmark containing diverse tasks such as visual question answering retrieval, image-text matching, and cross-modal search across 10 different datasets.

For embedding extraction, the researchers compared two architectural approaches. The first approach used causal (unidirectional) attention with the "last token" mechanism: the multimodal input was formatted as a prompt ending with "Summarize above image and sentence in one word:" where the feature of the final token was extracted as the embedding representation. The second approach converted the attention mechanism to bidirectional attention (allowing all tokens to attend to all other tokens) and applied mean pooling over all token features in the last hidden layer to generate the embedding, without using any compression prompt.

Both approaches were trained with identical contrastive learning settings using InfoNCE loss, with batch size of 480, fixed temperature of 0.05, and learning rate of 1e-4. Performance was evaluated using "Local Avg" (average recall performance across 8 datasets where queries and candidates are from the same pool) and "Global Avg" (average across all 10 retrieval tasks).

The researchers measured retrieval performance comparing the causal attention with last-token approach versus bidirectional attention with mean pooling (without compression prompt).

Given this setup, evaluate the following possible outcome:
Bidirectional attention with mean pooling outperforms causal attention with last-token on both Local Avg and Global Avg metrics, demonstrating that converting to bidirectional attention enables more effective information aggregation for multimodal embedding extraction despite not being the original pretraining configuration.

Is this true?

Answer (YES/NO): YES